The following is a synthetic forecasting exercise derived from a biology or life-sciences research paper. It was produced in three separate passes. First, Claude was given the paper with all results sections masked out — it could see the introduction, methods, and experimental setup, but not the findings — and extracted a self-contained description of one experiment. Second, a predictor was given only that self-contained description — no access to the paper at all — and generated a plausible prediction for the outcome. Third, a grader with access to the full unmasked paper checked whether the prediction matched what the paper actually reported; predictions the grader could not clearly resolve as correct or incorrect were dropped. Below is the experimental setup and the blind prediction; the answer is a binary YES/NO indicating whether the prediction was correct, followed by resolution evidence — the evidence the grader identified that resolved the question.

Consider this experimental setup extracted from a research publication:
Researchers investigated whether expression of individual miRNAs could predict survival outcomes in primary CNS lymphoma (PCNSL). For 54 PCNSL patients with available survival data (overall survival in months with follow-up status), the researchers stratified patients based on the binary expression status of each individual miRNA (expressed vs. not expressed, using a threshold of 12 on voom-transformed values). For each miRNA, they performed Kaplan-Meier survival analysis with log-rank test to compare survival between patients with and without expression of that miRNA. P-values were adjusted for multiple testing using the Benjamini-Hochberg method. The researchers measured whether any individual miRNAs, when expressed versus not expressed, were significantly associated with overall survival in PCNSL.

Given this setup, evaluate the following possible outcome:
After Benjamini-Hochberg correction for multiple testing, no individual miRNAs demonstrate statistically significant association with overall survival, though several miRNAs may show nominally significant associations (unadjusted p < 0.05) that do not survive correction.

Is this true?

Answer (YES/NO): YES